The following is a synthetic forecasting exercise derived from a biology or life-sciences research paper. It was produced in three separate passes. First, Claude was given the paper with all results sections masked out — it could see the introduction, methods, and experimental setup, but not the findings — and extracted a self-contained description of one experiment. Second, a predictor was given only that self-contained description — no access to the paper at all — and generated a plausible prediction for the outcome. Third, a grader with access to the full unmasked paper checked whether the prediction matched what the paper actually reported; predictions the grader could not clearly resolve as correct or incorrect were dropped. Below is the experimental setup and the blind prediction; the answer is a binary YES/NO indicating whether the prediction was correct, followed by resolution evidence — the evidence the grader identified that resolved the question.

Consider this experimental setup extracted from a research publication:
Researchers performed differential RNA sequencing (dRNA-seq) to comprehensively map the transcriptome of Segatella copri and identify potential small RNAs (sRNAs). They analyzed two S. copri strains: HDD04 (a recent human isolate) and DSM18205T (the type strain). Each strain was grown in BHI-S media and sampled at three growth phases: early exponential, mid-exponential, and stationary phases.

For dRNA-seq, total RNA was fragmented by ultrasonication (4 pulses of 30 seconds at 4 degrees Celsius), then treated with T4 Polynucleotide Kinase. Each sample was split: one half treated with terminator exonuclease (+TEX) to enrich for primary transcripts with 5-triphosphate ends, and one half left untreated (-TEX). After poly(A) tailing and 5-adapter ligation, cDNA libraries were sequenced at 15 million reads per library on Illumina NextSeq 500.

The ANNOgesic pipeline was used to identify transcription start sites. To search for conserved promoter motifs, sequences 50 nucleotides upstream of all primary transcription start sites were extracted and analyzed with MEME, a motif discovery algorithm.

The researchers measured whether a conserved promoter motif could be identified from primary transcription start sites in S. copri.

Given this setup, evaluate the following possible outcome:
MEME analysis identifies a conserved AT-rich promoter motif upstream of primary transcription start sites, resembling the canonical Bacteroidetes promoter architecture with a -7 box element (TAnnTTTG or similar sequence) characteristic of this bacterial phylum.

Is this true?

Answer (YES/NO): YES